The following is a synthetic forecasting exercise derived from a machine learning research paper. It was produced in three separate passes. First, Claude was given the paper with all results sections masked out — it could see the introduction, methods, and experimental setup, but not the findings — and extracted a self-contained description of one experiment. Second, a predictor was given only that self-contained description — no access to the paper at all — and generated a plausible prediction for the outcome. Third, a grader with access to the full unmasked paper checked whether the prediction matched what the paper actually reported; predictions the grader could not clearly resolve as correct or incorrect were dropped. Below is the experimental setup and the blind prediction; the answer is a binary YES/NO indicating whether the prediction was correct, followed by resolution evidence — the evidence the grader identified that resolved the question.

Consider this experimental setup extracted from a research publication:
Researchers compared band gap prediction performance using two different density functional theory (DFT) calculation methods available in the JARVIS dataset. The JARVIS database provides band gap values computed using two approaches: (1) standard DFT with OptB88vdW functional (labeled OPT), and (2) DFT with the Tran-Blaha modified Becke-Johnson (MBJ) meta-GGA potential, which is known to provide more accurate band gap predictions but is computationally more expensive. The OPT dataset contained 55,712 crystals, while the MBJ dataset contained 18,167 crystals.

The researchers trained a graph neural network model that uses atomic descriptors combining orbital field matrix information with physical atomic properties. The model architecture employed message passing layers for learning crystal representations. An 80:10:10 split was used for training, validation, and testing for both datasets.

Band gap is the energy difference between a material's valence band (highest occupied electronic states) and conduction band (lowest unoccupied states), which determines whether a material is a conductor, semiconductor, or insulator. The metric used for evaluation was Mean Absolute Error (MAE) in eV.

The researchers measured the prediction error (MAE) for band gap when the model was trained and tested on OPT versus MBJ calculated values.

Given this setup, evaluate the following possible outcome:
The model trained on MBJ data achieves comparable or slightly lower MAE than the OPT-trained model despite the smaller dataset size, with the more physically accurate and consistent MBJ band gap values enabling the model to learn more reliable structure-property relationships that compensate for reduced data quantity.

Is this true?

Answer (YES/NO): NO